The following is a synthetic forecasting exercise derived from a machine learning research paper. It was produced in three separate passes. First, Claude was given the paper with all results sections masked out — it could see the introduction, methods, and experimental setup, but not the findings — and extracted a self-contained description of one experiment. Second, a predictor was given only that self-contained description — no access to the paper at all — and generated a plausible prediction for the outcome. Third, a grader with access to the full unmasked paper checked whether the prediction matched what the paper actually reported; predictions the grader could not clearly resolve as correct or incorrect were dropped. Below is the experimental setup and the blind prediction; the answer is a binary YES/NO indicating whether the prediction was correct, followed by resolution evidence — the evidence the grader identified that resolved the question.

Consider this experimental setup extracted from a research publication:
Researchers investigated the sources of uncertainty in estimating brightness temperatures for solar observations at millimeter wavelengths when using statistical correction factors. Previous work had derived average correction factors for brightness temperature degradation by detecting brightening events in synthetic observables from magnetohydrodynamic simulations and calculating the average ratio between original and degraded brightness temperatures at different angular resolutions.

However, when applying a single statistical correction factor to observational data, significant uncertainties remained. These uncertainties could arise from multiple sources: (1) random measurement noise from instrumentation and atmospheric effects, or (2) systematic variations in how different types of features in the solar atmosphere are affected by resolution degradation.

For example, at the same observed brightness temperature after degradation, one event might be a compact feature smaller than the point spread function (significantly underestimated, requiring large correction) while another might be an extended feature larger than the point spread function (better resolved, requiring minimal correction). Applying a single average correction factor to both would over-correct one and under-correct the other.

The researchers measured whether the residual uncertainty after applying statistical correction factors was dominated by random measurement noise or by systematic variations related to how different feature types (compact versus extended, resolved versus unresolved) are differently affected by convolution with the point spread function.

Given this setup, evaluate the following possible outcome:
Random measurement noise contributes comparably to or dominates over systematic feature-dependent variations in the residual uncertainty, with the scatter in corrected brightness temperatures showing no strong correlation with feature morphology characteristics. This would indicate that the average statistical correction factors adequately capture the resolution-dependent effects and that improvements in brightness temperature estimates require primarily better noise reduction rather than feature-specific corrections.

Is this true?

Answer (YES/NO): NO